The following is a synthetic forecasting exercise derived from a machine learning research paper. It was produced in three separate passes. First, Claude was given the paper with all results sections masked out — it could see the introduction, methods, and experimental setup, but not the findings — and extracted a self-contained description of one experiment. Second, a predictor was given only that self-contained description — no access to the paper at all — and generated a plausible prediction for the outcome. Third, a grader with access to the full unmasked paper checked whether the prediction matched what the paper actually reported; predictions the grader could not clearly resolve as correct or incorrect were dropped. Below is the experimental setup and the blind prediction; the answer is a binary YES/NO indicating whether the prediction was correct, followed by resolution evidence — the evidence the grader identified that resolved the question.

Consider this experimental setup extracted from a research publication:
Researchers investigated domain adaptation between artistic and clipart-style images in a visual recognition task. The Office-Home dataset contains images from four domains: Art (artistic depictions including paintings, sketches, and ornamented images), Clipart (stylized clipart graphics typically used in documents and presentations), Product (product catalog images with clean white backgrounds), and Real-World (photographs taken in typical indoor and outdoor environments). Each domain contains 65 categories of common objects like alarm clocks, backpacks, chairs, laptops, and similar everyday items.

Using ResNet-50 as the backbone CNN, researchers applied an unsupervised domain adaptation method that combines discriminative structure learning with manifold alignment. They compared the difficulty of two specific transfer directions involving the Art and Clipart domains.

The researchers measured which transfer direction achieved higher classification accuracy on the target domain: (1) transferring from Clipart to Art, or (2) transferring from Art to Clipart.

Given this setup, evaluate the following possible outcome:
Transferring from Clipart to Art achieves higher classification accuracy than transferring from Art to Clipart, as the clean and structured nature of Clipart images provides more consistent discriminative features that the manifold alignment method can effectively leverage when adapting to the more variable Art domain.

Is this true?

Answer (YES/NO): YES